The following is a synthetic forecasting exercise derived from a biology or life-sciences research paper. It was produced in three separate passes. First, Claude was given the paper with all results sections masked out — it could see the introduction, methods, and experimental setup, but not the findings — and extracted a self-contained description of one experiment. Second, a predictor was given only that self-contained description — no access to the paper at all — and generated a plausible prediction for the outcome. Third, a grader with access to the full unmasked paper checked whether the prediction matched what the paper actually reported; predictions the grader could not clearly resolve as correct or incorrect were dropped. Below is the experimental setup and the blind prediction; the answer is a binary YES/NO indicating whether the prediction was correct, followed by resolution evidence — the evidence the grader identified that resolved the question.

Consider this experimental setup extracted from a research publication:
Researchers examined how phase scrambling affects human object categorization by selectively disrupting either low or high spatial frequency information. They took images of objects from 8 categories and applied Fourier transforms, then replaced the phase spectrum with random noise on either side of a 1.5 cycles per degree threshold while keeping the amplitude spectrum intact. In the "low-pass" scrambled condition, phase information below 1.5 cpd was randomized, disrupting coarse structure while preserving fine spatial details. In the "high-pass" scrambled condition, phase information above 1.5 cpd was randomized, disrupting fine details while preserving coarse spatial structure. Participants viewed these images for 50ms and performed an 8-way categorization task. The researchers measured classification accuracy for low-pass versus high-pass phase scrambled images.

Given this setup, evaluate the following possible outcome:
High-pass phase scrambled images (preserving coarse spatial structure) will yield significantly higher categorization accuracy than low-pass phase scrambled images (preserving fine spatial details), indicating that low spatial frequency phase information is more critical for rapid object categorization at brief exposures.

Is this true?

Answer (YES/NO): YES